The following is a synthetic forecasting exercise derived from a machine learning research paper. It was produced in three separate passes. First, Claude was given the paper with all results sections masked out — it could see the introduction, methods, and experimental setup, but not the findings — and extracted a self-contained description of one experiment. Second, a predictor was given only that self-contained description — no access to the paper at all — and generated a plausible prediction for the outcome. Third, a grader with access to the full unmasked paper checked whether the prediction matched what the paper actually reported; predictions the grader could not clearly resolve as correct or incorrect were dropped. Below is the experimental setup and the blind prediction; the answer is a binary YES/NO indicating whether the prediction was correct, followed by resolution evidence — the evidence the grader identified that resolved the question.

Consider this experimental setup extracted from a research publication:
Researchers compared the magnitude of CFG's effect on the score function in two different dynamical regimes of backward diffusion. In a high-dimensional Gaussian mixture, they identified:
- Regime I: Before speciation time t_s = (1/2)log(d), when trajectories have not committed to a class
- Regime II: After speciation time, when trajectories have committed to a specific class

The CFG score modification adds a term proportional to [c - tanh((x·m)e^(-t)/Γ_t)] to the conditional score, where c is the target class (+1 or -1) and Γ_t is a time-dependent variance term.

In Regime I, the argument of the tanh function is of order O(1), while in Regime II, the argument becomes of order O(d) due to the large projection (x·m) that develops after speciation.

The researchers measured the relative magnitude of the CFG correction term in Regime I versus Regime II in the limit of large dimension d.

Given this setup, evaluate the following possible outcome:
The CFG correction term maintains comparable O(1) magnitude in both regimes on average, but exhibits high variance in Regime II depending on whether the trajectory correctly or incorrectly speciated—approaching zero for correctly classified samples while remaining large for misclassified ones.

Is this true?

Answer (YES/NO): NO